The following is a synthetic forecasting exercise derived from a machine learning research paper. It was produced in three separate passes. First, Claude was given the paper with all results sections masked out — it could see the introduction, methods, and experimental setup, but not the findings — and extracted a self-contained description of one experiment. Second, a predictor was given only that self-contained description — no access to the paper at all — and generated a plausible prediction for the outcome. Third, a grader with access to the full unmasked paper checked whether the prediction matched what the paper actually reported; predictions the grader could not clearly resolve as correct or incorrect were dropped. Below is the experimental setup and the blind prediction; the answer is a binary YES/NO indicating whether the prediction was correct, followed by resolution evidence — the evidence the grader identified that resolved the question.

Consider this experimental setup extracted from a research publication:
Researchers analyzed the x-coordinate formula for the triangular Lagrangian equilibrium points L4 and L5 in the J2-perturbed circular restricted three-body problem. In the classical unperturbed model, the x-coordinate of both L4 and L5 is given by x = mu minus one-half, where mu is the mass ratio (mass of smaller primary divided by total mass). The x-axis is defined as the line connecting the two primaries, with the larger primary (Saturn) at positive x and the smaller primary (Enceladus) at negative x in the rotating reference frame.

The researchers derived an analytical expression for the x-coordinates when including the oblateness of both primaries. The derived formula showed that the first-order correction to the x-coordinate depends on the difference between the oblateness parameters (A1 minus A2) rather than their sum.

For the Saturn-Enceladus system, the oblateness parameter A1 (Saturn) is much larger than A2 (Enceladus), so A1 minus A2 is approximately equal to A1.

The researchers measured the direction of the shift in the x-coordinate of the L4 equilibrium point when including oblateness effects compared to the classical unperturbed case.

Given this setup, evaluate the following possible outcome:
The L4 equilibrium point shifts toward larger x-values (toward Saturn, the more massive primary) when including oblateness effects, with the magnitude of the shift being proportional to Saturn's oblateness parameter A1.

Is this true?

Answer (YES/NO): NO